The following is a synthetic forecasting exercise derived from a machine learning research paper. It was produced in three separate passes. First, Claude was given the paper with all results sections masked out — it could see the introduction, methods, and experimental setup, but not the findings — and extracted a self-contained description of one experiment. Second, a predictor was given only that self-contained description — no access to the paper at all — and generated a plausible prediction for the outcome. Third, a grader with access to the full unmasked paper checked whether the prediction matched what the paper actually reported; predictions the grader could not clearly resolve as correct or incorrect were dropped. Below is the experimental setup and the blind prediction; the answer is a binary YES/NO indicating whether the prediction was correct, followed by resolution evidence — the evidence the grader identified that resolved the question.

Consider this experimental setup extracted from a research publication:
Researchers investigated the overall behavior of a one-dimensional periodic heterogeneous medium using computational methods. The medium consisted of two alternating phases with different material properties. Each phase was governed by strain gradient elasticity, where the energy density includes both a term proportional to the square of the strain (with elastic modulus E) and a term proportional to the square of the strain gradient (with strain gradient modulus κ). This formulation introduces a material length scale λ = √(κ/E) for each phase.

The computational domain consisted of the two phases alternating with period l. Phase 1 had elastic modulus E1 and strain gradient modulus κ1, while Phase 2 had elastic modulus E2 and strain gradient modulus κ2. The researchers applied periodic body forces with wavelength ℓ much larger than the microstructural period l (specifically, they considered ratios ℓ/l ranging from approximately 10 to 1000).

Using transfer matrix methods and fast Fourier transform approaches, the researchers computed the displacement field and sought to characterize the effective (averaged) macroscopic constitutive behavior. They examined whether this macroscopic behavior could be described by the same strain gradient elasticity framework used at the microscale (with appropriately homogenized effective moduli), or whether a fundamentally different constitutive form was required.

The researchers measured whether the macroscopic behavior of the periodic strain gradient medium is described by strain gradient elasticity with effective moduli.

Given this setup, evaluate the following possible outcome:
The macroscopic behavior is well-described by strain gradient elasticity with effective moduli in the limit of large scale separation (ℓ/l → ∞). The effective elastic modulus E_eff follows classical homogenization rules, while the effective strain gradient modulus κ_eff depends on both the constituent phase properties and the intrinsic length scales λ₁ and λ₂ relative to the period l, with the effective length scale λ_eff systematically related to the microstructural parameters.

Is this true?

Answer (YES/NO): NO